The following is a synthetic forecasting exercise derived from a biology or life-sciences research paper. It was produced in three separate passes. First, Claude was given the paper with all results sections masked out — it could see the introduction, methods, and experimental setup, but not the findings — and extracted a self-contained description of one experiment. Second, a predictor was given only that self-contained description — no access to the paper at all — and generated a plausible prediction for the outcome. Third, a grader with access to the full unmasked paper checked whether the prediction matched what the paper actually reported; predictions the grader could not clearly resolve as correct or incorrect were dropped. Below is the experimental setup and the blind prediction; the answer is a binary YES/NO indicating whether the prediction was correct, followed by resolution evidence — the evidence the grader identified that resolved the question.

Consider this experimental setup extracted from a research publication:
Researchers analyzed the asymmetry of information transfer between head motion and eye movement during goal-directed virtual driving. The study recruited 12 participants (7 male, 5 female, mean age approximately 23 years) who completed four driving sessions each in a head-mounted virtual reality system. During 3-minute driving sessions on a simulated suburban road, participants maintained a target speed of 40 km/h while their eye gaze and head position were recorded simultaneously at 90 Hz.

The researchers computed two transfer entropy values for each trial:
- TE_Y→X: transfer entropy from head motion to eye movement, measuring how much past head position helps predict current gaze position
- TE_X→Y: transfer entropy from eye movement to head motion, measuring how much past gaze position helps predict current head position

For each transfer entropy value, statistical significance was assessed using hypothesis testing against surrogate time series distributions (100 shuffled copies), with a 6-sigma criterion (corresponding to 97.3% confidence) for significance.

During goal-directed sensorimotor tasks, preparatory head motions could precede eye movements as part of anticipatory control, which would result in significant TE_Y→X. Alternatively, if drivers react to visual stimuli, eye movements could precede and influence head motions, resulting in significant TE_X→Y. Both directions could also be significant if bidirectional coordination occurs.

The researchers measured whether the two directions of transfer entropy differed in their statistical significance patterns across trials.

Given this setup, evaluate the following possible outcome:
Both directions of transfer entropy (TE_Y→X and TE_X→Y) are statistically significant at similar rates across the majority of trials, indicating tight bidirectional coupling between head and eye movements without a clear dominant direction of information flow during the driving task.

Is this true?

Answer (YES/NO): NO